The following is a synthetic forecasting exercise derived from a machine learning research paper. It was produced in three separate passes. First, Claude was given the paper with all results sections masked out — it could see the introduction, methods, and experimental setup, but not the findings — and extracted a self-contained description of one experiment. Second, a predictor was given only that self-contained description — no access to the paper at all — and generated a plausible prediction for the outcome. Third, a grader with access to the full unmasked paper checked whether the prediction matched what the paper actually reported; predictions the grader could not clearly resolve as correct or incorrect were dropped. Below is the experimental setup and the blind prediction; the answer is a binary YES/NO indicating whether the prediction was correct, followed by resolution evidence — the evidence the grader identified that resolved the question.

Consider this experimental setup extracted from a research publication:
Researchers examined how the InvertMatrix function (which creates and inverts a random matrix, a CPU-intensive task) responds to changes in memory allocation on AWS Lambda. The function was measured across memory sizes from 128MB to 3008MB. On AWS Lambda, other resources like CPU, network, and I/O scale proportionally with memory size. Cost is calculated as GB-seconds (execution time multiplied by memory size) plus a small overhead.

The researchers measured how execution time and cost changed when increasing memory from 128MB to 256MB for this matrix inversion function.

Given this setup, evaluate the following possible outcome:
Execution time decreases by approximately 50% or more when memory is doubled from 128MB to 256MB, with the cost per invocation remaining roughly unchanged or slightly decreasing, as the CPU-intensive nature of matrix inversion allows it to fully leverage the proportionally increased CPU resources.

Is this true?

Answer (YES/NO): NO